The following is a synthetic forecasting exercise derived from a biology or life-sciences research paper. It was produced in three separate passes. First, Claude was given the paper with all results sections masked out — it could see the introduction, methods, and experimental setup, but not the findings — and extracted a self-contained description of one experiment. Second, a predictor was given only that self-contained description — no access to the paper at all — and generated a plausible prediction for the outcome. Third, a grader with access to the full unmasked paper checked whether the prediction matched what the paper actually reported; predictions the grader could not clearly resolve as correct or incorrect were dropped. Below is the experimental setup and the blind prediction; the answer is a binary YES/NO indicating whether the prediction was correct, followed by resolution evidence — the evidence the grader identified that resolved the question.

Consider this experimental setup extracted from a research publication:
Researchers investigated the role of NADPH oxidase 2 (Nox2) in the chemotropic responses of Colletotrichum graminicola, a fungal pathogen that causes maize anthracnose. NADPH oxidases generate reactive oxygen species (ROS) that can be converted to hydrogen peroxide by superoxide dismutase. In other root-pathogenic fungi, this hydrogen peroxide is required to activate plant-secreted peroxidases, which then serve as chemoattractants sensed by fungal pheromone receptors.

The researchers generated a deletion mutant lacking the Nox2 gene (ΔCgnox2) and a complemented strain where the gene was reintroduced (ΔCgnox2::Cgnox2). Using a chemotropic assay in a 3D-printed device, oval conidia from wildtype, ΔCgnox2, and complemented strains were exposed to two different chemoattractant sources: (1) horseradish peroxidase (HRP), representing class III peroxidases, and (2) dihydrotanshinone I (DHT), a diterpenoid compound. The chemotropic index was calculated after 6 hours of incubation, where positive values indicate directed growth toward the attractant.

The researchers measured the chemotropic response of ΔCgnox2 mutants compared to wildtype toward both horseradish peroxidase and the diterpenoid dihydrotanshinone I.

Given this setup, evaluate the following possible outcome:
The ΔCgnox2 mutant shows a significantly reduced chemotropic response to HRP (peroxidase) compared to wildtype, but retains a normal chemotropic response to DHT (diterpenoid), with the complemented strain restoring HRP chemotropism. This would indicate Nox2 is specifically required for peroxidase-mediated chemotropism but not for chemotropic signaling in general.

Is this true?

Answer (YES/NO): YES